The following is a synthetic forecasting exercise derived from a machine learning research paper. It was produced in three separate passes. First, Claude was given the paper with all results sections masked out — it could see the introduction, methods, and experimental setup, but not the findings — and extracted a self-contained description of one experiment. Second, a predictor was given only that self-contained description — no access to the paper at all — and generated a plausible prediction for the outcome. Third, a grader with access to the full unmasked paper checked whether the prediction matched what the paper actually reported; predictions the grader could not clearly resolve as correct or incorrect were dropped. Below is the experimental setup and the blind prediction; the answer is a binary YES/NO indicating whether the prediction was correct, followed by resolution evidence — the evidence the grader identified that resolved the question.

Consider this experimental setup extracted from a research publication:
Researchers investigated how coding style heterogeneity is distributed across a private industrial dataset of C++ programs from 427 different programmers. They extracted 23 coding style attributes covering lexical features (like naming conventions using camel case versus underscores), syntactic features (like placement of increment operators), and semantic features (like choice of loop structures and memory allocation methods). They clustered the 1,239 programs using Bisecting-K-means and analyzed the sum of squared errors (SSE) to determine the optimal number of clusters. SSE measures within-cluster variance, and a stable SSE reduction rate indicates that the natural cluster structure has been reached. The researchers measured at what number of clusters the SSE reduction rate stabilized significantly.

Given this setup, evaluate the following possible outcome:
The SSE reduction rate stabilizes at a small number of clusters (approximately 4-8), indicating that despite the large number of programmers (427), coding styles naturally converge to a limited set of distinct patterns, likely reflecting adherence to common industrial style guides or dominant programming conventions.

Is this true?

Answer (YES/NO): NO